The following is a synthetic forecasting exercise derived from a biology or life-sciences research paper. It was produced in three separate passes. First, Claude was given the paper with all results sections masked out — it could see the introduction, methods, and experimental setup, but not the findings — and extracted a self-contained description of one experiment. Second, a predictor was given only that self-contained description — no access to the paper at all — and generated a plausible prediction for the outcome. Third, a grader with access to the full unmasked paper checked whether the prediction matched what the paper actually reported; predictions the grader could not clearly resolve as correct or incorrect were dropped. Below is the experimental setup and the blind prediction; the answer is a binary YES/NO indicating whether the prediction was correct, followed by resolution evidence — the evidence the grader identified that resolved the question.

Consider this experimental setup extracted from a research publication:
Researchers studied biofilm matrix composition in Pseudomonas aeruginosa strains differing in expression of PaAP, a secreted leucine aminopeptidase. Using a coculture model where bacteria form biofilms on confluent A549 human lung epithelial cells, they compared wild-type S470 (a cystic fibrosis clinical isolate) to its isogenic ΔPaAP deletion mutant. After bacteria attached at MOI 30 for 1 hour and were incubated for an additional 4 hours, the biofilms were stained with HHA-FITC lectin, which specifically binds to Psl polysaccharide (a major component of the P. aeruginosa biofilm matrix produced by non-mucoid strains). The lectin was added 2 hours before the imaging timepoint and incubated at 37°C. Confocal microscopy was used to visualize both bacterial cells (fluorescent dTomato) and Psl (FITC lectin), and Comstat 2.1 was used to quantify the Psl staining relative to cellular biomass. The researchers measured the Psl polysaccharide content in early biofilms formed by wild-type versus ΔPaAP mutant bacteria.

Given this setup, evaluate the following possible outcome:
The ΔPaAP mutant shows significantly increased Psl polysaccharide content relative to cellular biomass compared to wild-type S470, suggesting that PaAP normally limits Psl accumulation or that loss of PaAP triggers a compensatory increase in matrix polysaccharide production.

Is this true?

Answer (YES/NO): NO